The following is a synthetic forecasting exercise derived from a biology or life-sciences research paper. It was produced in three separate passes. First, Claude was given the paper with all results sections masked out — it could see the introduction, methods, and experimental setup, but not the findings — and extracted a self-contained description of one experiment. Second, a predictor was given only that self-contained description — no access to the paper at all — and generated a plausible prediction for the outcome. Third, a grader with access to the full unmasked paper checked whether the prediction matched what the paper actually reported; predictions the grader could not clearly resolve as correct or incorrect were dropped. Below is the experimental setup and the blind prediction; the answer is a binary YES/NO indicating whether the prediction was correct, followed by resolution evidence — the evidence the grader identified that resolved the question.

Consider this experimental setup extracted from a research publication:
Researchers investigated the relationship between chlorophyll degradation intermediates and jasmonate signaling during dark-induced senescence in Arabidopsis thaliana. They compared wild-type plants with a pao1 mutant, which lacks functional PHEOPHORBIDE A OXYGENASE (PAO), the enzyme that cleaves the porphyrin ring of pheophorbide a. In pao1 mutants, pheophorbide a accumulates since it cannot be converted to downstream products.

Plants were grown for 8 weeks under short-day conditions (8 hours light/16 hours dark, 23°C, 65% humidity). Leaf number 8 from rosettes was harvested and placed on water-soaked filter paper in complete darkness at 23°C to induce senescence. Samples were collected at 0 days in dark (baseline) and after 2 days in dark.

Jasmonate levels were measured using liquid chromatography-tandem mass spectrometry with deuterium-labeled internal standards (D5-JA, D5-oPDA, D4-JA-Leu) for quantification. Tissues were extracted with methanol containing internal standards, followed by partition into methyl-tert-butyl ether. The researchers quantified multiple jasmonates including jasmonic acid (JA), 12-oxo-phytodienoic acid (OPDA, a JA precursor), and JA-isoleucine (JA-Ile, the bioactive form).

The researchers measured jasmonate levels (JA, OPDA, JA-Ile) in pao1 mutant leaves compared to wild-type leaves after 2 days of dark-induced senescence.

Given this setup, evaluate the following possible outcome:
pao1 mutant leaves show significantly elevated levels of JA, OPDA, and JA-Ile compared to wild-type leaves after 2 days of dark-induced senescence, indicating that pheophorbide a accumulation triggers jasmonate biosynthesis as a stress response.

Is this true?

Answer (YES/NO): YES